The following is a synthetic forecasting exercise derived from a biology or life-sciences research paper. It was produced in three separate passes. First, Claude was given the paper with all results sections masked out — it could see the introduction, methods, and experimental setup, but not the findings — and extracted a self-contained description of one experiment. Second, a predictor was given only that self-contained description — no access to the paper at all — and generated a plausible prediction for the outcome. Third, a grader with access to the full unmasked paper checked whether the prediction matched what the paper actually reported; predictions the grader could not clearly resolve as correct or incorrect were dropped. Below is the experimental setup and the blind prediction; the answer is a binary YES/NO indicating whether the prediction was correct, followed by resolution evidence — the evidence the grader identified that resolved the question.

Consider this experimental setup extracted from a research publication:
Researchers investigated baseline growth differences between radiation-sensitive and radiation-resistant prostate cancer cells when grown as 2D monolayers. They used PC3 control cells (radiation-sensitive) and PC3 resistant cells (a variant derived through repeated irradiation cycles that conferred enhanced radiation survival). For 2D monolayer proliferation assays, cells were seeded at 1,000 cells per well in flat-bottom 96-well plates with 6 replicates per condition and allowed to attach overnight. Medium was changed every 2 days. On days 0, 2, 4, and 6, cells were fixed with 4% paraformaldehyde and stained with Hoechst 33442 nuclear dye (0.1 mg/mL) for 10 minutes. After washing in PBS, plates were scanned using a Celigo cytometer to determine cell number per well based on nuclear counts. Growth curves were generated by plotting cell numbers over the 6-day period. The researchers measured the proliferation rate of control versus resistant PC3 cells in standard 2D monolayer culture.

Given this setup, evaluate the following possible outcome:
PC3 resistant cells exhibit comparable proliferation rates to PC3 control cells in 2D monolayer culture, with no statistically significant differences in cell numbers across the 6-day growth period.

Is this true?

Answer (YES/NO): YES